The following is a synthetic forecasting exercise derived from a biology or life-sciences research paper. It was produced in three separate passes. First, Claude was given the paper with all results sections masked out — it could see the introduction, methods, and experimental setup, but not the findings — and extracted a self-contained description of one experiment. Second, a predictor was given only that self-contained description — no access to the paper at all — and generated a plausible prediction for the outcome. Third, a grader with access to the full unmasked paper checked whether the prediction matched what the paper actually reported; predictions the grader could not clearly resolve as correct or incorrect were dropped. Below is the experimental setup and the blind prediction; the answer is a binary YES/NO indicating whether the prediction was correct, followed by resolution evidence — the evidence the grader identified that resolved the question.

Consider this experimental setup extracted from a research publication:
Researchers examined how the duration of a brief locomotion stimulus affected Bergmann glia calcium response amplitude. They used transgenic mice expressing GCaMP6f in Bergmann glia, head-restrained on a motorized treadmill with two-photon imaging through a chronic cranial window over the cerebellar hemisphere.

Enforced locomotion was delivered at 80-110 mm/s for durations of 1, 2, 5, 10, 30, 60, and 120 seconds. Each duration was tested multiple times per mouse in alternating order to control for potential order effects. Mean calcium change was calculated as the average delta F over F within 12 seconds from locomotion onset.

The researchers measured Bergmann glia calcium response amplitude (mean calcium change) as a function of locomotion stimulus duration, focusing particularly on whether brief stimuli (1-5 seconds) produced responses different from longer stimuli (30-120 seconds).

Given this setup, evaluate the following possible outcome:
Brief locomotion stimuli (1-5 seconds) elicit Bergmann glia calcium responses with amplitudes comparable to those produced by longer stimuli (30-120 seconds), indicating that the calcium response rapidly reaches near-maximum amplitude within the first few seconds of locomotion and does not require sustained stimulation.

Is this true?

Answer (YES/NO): NO